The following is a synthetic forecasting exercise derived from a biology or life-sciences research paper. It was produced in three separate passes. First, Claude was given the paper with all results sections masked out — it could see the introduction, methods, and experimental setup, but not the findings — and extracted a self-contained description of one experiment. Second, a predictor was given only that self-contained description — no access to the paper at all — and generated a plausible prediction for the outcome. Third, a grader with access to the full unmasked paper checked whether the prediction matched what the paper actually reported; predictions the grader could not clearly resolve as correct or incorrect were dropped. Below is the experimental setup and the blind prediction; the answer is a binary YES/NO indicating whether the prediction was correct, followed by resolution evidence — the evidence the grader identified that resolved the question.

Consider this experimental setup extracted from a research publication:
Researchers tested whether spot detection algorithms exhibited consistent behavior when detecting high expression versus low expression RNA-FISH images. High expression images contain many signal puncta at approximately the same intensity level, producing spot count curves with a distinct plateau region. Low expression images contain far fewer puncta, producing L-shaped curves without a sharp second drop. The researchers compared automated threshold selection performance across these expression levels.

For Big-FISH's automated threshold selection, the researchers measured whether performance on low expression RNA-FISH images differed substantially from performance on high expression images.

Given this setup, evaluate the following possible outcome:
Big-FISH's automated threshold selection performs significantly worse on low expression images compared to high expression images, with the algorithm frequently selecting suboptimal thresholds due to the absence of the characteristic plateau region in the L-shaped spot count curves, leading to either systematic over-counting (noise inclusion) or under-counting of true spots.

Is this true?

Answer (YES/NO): YES